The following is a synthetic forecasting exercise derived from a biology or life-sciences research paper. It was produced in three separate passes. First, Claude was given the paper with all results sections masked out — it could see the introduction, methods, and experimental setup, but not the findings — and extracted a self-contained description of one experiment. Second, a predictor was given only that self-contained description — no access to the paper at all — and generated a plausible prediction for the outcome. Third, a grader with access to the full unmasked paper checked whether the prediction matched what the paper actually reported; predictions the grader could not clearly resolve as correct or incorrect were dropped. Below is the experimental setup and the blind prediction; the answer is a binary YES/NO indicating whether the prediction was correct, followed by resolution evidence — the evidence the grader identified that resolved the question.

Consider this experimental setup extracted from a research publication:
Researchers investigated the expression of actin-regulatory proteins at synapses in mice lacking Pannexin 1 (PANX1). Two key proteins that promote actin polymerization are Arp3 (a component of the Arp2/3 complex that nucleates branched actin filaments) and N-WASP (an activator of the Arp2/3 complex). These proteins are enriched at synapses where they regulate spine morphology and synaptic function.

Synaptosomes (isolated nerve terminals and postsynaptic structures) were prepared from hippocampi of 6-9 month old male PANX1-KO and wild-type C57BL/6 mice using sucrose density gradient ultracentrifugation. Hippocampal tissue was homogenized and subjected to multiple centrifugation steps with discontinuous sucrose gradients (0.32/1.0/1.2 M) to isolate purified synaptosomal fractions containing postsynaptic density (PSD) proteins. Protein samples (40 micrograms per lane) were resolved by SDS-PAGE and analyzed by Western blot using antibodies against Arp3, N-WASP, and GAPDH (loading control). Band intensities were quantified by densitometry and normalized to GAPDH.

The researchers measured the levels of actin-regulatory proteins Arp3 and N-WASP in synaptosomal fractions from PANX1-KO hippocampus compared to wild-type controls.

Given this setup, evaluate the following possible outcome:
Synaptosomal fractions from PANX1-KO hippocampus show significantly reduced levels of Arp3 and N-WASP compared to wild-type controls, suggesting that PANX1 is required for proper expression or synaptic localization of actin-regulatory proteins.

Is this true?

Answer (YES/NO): NO